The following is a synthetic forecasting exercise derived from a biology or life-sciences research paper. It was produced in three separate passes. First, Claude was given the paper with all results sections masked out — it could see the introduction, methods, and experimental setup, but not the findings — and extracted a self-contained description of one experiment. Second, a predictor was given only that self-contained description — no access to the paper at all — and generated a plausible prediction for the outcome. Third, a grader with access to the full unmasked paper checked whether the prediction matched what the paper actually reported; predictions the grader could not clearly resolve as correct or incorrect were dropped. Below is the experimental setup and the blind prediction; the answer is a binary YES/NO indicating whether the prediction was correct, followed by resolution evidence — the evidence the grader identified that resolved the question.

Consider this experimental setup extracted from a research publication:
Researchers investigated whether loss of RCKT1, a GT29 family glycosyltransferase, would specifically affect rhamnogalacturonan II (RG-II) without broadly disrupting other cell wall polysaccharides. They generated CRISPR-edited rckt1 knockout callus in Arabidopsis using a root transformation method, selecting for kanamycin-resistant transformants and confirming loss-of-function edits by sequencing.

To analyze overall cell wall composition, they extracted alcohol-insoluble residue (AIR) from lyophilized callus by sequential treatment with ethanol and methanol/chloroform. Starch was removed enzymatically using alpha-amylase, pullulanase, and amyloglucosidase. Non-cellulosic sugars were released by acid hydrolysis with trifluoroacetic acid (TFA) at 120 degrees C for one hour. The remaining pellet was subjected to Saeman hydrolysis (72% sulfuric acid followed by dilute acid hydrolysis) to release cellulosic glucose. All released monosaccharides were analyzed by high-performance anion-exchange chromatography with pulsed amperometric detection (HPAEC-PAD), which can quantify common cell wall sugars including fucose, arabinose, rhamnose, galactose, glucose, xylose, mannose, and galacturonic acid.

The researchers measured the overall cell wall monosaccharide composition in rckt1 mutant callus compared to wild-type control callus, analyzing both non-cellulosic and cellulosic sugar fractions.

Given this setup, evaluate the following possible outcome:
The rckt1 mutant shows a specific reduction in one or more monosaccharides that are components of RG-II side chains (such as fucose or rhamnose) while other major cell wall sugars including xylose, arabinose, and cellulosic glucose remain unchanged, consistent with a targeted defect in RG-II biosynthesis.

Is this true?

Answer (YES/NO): NO